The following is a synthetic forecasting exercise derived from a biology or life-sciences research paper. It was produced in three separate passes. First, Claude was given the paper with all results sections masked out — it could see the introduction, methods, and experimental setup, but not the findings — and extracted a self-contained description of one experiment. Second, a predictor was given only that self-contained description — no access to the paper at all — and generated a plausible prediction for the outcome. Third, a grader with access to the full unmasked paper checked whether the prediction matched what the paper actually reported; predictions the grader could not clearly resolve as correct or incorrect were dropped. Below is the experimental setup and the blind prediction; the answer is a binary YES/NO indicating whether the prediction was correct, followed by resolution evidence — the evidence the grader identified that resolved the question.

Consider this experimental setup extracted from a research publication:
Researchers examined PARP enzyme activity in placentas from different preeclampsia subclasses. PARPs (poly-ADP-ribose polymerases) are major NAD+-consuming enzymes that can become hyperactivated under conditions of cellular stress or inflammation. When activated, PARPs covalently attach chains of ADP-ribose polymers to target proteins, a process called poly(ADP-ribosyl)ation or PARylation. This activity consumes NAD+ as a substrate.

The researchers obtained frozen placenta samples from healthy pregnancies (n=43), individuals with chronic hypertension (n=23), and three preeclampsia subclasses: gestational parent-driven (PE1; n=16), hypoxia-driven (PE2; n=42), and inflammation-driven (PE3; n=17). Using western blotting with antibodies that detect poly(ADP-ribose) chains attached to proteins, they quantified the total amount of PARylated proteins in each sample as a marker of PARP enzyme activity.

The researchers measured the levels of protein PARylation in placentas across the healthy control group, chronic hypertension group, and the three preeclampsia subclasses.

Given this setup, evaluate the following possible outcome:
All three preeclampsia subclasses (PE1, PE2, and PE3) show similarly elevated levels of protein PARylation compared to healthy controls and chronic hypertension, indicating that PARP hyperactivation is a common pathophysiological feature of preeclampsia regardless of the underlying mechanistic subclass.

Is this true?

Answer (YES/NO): NO